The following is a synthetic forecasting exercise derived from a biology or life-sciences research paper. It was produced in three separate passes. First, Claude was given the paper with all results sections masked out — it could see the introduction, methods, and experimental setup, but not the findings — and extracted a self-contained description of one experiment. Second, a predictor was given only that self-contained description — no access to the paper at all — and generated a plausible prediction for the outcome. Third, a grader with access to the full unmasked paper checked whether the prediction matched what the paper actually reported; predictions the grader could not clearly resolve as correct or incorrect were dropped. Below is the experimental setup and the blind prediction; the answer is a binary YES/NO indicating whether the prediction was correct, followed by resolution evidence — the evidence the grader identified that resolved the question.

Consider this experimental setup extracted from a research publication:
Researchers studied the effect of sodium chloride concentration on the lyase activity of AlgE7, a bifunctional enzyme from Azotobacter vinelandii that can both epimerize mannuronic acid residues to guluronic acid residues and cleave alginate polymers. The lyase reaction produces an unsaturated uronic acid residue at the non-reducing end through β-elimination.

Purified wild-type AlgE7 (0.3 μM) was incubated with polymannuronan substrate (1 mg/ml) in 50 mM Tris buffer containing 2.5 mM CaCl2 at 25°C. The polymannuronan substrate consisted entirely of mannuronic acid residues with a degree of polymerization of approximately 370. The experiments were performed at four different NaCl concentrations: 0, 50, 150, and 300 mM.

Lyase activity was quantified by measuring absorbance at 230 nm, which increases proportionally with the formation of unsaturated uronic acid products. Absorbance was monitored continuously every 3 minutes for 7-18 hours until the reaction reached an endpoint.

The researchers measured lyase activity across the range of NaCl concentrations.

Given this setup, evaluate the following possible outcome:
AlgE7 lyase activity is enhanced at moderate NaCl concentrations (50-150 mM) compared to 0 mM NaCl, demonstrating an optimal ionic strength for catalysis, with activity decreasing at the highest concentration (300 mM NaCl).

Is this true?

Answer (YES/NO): NO